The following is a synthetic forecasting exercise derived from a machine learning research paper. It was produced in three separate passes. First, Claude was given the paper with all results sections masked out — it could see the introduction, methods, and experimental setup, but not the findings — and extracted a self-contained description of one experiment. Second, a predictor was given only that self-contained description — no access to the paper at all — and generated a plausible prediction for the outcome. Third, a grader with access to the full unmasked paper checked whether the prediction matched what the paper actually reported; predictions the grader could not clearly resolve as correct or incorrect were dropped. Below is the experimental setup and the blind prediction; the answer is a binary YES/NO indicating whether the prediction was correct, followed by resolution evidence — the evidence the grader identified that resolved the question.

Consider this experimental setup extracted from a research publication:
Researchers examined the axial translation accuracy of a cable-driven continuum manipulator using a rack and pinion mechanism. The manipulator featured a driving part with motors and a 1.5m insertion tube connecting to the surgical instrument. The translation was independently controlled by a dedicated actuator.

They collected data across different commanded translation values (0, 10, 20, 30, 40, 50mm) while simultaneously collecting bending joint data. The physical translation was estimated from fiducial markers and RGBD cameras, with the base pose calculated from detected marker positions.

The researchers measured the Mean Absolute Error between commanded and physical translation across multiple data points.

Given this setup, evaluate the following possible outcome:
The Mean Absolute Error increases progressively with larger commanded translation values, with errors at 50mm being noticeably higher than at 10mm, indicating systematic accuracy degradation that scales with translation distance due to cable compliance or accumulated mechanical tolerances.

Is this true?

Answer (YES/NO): NO